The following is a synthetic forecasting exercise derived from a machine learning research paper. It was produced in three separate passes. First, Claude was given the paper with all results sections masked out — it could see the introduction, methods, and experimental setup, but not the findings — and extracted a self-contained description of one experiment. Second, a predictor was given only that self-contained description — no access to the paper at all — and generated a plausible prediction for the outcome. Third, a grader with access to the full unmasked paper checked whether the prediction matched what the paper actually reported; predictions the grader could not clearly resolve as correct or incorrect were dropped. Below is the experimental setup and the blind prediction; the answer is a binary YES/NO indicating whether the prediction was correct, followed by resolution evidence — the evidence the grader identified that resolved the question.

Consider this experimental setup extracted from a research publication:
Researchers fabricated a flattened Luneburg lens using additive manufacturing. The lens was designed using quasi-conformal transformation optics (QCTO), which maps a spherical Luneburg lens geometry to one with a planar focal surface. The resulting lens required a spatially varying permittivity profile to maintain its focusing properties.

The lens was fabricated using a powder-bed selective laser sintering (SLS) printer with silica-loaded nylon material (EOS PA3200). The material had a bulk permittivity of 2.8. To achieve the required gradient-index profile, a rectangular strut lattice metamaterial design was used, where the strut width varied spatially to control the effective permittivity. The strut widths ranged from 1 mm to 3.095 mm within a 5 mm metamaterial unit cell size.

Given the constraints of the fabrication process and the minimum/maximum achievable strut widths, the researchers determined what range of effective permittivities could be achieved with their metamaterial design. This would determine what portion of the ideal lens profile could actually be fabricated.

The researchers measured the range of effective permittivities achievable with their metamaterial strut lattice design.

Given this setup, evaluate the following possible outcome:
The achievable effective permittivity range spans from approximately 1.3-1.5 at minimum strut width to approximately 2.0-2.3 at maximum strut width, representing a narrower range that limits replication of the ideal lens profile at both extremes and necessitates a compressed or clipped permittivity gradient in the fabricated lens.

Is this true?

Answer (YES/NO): NO